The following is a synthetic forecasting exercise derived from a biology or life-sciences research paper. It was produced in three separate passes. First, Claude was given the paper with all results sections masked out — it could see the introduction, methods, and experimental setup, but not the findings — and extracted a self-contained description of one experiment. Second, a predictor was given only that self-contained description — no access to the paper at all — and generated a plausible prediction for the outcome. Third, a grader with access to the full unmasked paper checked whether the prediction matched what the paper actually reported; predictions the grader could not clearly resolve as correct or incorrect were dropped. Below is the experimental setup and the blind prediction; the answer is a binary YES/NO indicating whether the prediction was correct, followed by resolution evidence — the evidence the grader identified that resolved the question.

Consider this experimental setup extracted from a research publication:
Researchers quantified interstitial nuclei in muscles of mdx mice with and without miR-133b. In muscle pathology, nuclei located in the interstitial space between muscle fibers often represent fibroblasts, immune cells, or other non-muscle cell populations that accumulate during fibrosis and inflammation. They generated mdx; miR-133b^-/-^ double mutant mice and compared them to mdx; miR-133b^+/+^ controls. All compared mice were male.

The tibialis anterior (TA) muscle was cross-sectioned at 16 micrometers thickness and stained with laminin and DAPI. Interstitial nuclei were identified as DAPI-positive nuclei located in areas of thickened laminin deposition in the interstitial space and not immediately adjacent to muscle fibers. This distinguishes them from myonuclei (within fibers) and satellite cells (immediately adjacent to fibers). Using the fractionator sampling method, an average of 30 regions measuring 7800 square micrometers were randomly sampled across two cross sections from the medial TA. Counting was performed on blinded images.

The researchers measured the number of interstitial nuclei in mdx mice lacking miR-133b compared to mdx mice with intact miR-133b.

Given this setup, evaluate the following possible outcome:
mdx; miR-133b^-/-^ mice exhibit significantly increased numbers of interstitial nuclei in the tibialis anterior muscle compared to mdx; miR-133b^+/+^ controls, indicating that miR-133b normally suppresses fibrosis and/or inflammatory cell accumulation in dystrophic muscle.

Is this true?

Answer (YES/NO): YES